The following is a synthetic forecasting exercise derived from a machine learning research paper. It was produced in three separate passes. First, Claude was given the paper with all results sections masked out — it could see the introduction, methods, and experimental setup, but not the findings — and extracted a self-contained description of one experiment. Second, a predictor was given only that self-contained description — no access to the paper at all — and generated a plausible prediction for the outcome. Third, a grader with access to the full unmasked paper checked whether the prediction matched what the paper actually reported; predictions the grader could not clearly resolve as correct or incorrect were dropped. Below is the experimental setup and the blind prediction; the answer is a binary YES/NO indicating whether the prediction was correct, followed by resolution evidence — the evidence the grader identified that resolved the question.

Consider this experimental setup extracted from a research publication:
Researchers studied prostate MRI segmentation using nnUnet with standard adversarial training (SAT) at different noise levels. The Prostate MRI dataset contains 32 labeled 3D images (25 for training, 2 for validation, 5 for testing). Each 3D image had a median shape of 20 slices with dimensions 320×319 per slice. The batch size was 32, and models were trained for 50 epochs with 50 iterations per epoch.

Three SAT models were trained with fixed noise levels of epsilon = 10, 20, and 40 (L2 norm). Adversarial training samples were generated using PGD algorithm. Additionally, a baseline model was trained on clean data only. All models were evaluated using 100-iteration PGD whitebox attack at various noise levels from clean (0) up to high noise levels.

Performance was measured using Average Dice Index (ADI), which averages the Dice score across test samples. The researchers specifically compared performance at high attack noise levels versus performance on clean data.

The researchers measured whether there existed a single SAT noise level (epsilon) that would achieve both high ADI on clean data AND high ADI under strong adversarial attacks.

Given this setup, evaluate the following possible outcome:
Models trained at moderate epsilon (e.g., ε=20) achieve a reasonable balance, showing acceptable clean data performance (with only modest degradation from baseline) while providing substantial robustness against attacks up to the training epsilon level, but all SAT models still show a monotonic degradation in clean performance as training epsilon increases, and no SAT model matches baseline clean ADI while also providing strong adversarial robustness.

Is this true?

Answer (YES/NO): NO